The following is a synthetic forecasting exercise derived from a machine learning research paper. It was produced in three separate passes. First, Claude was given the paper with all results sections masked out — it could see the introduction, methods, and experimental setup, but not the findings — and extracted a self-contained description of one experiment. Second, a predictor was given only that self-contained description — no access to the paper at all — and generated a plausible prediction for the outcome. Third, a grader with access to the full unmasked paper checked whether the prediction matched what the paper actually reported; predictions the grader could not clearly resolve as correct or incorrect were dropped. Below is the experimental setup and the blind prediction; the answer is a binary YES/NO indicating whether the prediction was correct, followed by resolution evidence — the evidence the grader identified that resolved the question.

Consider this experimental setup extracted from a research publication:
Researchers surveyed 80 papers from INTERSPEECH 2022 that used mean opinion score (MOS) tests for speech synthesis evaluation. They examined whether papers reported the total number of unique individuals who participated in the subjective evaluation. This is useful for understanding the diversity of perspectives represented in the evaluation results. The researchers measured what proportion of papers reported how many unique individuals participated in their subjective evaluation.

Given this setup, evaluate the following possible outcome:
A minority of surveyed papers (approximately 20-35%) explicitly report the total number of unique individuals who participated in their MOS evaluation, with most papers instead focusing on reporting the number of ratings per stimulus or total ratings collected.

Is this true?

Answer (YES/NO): NO